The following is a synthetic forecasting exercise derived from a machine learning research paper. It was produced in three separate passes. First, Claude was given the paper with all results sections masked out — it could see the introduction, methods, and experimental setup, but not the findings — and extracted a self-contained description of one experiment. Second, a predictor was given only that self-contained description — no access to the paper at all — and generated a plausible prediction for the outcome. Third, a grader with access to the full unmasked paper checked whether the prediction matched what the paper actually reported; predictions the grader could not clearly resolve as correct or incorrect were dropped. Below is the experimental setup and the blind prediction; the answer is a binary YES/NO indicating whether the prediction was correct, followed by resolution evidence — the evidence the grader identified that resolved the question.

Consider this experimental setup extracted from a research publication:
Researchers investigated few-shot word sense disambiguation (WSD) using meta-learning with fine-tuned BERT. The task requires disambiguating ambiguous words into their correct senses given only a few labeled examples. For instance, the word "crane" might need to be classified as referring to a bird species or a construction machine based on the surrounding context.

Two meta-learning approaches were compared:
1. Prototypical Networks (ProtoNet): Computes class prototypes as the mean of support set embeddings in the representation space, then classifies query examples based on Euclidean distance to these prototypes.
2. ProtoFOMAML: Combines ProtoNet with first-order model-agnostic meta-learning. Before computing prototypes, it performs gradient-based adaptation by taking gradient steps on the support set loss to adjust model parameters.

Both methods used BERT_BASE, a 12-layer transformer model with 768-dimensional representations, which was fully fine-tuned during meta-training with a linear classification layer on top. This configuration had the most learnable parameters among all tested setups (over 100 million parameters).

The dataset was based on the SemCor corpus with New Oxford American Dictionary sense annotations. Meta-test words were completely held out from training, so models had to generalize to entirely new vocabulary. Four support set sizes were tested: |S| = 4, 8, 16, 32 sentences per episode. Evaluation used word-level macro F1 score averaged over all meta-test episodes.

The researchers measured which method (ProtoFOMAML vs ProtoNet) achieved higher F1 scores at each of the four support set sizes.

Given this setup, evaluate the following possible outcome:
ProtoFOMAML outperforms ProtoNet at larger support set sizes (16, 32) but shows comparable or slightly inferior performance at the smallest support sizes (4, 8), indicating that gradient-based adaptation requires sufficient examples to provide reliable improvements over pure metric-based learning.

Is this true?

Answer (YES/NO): NO